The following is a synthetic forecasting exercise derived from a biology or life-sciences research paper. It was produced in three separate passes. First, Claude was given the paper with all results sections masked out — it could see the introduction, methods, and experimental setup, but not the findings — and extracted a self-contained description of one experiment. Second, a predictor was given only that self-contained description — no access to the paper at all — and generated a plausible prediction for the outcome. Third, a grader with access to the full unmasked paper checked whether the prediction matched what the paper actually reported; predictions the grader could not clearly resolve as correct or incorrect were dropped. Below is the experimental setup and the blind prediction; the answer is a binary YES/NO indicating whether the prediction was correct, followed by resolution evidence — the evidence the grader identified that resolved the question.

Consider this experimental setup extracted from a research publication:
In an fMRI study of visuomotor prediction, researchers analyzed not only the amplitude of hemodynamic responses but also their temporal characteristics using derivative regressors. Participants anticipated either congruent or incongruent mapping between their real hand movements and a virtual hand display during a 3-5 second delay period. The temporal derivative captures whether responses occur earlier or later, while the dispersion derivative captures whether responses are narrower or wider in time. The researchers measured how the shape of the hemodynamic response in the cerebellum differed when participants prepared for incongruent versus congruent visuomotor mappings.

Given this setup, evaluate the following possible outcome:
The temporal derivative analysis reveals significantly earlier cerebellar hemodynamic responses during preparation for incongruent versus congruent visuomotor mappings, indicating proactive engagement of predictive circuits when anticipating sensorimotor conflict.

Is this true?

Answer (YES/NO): NO